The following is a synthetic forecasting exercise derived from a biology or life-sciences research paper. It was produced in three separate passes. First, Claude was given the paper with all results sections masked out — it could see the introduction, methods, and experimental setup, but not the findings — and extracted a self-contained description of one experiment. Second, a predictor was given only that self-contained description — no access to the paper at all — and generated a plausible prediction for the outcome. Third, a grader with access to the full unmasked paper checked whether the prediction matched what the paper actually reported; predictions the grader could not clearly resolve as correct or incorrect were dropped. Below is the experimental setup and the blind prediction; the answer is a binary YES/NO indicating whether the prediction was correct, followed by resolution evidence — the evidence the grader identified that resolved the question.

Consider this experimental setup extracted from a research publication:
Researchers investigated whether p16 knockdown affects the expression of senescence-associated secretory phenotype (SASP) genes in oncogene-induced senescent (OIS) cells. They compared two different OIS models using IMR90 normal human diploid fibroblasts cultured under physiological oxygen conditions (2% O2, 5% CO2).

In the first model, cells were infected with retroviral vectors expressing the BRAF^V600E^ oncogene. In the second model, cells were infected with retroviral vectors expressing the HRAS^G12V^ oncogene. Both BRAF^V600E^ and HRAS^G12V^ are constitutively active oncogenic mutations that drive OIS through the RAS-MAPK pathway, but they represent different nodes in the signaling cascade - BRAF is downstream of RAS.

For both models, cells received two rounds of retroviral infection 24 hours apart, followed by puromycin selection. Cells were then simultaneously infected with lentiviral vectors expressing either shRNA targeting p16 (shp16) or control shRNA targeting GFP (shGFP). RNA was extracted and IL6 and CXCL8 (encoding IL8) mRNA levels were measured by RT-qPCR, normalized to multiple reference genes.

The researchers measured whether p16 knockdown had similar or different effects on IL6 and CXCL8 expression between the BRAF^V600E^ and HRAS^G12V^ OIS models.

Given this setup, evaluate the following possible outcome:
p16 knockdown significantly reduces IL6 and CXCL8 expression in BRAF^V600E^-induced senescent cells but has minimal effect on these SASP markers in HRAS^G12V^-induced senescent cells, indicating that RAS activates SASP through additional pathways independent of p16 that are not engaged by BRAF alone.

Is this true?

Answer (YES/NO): NO